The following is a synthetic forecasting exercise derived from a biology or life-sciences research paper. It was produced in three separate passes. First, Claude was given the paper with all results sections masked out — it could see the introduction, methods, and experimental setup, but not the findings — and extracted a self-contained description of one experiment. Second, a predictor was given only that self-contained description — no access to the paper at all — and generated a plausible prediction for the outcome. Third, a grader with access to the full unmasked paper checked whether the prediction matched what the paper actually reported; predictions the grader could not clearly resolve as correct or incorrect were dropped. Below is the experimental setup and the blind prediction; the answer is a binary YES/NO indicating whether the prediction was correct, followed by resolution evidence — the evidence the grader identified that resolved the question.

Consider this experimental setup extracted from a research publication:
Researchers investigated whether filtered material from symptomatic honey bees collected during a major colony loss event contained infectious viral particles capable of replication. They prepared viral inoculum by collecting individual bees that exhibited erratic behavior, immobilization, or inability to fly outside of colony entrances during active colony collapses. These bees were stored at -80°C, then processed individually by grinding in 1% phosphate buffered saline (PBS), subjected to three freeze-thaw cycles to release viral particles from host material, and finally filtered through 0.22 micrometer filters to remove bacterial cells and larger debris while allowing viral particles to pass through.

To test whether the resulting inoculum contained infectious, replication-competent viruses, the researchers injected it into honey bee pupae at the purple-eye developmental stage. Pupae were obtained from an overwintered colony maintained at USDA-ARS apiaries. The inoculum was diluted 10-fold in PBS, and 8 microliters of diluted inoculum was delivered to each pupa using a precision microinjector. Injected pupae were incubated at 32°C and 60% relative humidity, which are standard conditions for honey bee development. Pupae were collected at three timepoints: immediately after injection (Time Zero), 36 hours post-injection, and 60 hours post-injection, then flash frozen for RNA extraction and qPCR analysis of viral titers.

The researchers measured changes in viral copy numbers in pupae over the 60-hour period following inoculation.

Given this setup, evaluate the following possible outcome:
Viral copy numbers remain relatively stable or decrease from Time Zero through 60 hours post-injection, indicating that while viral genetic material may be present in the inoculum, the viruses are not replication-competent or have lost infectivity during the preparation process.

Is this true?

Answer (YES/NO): NO